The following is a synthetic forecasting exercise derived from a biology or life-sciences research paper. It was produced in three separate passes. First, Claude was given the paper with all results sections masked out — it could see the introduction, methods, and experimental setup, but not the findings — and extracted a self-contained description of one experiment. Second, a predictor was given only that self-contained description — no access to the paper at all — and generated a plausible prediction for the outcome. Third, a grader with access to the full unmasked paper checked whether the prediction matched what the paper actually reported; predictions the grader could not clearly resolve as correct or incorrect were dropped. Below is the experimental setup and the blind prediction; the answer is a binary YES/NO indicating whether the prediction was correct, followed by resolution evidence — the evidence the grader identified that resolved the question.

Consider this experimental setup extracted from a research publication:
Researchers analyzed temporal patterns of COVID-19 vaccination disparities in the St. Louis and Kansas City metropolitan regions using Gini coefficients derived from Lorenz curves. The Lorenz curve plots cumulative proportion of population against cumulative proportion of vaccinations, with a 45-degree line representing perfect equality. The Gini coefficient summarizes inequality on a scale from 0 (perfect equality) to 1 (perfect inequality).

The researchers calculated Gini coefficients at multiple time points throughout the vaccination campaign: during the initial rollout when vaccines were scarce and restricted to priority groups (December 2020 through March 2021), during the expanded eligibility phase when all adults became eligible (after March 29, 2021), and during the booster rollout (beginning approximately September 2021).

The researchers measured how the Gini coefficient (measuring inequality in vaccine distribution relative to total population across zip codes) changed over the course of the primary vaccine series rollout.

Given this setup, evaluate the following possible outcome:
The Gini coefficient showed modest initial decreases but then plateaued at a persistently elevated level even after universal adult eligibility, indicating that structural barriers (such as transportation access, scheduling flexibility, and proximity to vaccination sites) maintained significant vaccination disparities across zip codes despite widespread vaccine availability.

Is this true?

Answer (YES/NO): NO